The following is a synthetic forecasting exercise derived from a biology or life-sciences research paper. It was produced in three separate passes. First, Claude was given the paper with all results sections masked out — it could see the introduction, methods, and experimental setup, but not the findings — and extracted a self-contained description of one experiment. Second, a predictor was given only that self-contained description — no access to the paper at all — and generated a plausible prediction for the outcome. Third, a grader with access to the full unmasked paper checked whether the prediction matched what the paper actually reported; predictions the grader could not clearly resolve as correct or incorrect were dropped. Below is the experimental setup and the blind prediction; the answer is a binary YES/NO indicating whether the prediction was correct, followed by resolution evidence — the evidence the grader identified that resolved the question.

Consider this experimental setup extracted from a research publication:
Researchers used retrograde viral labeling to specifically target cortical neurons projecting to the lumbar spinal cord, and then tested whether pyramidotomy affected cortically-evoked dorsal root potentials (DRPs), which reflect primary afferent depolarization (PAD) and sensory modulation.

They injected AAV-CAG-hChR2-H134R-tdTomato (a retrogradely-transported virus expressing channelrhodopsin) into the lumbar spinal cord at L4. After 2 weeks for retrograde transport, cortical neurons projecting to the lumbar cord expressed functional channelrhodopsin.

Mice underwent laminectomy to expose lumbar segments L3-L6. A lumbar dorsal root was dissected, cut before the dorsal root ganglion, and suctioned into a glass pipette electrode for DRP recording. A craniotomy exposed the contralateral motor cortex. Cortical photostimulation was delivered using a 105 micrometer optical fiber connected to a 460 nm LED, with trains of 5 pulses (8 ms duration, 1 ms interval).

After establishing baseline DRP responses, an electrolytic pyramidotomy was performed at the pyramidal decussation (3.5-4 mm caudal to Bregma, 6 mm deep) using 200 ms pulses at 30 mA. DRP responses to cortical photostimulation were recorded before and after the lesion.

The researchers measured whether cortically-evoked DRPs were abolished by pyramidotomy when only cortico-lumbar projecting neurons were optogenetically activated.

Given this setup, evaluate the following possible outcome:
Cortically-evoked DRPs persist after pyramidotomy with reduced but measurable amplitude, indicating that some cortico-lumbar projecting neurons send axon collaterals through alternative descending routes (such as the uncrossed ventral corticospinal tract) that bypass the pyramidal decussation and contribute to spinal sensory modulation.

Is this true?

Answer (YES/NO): NO